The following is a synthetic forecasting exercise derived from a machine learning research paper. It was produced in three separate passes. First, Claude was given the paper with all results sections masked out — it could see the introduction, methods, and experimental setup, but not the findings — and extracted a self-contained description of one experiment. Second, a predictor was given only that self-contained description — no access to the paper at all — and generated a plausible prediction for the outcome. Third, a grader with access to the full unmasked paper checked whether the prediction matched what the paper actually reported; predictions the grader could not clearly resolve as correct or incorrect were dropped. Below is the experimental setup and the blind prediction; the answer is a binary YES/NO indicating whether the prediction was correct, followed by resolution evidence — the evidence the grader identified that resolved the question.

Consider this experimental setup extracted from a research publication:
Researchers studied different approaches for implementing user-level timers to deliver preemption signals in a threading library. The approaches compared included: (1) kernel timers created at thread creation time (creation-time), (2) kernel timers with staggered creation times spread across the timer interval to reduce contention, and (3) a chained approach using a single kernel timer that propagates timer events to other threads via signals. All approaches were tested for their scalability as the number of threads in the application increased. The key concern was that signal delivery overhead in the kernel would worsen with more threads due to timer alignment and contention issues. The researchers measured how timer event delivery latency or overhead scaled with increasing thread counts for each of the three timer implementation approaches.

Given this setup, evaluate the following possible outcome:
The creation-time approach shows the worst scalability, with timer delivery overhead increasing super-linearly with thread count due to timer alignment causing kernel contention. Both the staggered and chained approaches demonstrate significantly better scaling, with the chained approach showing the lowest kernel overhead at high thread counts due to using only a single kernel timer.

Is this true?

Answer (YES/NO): NO